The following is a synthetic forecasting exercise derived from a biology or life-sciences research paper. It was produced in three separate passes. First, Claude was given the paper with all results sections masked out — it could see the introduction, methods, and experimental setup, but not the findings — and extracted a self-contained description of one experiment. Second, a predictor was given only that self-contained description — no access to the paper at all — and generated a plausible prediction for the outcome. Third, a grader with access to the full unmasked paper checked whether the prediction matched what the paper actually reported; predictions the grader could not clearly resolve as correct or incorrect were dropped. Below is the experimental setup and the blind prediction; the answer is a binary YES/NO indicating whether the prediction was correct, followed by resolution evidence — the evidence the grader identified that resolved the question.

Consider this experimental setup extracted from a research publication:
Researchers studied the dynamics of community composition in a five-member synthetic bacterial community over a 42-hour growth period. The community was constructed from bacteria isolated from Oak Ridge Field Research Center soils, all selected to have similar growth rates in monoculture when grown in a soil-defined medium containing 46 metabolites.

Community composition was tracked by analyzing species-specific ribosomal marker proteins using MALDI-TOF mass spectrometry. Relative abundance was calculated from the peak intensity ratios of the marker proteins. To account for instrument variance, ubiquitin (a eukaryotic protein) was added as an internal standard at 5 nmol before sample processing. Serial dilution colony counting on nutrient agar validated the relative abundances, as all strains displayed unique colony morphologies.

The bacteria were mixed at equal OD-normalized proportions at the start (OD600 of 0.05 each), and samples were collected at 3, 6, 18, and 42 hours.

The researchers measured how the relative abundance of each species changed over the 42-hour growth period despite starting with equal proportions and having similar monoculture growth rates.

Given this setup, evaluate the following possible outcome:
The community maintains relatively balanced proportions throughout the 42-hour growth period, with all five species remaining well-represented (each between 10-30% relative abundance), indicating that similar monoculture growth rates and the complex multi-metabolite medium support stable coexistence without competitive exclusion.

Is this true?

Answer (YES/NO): NO